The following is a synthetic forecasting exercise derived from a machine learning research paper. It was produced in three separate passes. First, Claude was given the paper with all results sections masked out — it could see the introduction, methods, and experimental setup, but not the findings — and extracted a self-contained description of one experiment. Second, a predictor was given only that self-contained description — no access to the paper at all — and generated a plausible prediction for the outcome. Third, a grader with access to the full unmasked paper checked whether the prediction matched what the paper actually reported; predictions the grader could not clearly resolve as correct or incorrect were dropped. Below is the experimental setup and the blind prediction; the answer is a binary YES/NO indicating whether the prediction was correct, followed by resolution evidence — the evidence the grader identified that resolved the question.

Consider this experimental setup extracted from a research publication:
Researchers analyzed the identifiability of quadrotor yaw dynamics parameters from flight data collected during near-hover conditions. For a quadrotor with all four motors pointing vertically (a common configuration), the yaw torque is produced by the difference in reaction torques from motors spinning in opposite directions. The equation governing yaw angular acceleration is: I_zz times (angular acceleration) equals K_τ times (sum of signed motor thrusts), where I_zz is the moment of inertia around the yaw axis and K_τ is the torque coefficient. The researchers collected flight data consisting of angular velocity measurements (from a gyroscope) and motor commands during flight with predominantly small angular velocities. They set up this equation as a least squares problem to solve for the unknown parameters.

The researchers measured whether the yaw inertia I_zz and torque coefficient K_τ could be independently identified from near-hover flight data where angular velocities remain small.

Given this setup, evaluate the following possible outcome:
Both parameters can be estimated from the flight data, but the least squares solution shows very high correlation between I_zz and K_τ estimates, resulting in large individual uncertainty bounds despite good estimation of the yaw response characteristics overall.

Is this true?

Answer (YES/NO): NO